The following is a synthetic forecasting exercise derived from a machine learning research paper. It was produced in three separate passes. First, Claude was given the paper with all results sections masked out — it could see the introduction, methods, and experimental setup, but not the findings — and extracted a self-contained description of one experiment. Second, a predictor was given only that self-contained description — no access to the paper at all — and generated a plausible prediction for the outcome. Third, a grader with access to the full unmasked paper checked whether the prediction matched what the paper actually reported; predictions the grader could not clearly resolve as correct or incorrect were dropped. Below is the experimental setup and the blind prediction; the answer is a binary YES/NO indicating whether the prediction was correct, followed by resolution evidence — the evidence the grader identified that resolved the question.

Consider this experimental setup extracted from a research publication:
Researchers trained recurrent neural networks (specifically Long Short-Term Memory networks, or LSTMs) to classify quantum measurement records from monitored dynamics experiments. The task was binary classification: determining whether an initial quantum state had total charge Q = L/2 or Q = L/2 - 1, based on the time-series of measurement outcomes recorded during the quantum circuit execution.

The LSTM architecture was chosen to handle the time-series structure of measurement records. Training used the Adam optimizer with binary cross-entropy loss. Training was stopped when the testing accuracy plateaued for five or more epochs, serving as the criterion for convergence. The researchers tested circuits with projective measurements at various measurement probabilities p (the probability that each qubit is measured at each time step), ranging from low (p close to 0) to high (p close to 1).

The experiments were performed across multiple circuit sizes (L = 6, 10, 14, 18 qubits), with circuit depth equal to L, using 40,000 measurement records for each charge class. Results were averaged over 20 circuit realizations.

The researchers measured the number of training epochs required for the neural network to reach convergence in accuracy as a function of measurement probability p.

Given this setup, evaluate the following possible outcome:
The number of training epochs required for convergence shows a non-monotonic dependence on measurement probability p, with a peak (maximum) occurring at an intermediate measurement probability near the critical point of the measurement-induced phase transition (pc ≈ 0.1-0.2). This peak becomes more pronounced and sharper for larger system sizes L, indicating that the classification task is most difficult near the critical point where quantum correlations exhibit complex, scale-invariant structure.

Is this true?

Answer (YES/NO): NO